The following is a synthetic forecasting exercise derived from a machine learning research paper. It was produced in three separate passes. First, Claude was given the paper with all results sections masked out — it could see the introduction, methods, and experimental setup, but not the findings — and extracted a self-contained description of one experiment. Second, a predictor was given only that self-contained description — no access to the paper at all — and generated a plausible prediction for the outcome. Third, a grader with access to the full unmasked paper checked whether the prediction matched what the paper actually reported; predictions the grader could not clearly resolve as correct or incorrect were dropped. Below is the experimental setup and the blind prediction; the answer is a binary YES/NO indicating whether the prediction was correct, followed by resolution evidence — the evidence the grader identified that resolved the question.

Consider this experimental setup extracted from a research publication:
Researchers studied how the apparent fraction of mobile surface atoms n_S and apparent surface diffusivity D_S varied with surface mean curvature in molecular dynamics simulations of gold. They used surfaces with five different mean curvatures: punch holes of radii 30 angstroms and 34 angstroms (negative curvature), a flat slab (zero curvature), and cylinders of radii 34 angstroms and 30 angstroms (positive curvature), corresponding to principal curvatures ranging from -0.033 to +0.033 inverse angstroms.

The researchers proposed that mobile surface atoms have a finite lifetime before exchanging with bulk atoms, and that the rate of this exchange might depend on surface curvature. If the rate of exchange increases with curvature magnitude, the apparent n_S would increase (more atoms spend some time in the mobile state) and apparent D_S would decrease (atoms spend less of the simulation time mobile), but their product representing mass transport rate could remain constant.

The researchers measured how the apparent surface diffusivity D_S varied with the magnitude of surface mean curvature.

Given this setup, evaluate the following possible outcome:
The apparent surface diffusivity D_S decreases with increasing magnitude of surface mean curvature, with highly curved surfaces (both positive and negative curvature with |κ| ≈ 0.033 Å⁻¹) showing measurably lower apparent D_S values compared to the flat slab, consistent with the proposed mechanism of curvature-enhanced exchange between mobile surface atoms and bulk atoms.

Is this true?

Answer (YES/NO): NO